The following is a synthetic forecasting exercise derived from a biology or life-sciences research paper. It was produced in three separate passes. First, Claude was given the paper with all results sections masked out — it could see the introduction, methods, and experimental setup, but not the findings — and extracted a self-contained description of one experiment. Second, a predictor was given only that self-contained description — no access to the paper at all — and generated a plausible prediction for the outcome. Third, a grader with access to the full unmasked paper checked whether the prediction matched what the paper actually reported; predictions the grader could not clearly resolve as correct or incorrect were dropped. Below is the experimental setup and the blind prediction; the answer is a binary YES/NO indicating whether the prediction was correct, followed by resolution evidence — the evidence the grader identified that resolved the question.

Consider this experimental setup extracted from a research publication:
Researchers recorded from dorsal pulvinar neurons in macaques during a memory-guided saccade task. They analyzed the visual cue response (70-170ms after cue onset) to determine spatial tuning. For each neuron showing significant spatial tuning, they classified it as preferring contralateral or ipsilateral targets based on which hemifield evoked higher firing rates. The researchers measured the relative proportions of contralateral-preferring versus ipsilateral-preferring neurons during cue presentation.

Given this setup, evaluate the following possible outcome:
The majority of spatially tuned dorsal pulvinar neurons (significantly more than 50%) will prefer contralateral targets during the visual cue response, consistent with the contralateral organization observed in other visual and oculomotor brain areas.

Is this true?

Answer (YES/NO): YES